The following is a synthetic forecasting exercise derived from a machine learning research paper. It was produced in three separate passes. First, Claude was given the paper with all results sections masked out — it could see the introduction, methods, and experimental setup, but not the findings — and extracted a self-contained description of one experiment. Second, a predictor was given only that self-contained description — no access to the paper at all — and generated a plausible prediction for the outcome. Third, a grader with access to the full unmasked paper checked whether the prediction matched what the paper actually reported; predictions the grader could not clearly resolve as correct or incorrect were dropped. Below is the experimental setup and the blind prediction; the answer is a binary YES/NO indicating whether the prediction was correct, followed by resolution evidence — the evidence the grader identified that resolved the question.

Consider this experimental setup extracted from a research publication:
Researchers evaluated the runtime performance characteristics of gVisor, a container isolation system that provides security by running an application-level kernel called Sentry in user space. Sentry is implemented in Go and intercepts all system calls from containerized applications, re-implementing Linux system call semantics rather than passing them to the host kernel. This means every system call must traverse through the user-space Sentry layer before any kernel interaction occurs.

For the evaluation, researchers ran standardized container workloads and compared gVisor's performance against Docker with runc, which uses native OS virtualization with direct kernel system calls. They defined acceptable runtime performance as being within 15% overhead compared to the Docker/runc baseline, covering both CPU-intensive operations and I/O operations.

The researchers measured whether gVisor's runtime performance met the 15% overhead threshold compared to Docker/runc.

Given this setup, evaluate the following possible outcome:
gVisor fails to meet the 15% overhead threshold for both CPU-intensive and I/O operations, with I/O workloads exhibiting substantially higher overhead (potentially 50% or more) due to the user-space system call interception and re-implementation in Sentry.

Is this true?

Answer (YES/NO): YES